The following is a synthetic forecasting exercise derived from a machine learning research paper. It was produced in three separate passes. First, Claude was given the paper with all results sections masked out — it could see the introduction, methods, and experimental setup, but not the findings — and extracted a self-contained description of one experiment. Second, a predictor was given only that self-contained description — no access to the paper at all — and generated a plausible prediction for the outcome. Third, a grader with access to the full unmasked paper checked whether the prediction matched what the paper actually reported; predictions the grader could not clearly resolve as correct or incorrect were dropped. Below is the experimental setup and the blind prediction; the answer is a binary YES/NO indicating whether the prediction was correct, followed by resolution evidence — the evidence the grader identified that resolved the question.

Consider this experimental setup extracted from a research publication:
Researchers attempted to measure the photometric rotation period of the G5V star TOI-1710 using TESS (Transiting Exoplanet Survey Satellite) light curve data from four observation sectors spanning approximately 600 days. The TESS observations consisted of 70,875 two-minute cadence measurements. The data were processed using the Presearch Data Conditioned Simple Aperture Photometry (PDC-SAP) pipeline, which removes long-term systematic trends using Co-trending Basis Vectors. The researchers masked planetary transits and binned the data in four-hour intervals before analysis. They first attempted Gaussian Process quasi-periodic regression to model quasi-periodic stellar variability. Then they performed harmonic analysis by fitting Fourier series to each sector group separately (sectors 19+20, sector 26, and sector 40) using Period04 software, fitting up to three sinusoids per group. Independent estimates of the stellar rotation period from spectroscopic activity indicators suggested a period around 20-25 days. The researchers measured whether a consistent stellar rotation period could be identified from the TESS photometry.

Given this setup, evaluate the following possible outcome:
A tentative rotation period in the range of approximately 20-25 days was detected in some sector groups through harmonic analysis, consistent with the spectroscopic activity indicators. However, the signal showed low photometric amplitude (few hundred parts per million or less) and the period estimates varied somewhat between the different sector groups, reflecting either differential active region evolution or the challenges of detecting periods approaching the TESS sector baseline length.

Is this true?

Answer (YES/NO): NO